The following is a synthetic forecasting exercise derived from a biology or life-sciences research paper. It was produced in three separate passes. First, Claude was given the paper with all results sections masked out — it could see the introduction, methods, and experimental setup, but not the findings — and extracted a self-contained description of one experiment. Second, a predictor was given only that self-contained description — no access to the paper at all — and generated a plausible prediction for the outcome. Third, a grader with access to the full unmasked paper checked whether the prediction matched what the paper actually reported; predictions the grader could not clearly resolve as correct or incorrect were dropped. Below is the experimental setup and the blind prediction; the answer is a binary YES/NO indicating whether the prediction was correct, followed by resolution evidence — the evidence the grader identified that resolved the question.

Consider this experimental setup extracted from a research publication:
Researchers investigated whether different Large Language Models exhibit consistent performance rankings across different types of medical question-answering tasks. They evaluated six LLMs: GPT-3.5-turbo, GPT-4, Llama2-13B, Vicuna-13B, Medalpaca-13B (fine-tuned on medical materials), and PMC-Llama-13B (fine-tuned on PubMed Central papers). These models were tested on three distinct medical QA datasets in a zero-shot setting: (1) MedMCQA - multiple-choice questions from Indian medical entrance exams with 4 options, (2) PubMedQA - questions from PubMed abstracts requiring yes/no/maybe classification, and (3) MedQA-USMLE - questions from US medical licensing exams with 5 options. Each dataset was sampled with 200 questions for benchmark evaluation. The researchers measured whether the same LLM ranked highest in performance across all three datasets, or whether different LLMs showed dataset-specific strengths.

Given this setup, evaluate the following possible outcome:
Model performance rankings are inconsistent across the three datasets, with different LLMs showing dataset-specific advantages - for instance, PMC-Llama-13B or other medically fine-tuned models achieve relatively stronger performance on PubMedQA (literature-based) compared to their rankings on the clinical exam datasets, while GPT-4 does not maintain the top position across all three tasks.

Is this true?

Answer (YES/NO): YES